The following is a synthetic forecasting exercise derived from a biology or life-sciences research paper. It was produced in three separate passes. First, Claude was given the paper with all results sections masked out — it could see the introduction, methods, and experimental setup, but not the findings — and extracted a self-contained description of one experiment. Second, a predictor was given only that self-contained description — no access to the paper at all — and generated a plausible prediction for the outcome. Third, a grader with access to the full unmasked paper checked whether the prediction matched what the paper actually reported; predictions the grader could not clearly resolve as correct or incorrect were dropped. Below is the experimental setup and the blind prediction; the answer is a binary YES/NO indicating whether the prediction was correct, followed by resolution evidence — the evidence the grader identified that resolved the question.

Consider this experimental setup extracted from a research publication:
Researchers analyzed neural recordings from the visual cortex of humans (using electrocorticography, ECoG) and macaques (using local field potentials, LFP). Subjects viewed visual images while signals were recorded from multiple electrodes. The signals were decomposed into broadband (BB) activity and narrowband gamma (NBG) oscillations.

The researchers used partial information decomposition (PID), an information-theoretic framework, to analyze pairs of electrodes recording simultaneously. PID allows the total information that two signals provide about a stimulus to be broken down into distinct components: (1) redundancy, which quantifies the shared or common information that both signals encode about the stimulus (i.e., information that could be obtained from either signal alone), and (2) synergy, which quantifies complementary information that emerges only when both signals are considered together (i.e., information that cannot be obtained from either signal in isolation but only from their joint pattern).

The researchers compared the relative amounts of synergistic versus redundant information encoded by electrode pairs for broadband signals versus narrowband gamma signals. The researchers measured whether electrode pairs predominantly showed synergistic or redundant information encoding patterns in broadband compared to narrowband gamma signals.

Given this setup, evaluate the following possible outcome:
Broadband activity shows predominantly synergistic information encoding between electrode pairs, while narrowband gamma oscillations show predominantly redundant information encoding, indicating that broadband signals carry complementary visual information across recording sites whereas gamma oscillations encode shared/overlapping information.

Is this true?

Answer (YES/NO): YES